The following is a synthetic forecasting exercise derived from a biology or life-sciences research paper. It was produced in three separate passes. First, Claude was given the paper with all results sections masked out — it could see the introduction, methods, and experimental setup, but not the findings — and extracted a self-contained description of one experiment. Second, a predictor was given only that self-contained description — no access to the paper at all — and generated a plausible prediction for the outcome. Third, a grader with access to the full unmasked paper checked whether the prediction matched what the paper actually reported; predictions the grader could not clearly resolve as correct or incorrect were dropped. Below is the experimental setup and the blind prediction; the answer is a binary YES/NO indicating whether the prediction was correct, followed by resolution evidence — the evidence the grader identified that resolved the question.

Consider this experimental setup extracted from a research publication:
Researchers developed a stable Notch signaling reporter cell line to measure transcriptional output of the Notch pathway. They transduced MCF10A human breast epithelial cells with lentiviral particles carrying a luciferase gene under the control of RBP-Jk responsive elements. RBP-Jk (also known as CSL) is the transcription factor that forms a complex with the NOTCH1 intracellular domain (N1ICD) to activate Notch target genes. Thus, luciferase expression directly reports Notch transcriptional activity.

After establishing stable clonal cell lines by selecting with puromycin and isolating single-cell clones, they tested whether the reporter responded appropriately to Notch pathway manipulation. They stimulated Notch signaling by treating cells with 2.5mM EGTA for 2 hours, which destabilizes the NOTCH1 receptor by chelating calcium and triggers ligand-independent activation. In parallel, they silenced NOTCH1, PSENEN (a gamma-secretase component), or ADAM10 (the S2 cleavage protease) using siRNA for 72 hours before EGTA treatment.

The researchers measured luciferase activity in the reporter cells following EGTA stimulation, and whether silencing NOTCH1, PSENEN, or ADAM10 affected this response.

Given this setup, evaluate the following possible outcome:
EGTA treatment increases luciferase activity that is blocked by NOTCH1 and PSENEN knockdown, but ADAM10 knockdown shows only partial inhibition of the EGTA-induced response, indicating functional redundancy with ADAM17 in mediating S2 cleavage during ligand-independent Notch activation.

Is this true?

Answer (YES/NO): NO